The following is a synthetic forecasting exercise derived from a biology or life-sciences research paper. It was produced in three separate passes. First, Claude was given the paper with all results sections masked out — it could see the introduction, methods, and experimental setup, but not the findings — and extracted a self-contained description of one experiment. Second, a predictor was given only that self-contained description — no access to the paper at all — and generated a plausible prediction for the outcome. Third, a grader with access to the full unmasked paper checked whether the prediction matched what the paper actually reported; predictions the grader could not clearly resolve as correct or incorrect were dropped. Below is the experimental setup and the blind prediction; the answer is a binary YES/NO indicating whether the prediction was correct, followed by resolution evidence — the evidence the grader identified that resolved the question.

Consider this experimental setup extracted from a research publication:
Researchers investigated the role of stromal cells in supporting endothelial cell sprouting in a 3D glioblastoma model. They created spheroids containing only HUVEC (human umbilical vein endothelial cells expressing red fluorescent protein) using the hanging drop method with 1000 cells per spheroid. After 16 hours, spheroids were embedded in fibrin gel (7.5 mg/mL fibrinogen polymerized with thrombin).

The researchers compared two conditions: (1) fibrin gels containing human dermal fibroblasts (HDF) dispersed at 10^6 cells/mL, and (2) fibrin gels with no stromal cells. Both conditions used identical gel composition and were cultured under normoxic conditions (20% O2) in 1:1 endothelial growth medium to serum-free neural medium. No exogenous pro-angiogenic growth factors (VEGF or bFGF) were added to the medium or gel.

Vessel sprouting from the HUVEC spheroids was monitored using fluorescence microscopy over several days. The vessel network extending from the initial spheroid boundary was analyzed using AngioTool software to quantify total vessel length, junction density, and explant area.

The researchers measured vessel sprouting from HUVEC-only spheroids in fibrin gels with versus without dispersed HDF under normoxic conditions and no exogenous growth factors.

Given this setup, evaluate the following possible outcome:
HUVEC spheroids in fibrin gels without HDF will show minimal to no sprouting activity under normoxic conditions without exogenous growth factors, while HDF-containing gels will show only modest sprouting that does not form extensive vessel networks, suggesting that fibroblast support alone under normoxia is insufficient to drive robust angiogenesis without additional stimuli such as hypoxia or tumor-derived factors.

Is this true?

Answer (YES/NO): NO